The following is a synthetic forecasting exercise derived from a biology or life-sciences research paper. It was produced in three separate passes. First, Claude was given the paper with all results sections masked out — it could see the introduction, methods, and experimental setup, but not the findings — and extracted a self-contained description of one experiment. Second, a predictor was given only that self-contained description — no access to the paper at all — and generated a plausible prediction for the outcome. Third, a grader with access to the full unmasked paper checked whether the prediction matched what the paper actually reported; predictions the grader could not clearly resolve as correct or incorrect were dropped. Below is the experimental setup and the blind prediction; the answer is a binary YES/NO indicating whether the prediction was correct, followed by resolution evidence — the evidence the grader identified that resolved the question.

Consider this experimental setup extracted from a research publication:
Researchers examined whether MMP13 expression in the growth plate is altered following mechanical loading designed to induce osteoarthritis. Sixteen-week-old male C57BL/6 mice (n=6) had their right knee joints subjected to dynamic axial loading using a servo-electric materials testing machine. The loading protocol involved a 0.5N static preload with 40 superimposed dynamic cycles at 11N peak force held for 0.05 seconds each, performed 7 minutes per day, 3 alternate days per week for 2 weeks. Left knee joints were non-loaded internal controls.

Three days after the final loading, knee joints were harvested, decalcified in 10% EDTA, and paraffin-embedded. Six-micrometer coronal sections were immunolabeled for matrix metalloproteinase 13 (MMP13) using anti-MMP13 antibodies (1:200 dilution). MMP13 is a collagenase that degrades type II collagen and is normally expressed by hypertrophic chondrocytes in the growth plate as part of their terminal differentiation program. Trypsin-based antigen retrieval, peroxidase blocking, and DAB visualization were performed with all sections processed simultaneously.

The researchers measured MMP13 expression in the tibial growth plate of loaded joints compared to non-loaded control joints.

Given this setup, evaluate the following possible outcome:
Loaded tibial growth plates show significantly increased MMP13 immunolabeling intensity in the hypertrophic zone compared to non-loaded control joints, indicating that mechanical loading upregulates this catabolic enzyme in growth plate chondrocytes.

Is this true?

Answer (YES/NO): NO